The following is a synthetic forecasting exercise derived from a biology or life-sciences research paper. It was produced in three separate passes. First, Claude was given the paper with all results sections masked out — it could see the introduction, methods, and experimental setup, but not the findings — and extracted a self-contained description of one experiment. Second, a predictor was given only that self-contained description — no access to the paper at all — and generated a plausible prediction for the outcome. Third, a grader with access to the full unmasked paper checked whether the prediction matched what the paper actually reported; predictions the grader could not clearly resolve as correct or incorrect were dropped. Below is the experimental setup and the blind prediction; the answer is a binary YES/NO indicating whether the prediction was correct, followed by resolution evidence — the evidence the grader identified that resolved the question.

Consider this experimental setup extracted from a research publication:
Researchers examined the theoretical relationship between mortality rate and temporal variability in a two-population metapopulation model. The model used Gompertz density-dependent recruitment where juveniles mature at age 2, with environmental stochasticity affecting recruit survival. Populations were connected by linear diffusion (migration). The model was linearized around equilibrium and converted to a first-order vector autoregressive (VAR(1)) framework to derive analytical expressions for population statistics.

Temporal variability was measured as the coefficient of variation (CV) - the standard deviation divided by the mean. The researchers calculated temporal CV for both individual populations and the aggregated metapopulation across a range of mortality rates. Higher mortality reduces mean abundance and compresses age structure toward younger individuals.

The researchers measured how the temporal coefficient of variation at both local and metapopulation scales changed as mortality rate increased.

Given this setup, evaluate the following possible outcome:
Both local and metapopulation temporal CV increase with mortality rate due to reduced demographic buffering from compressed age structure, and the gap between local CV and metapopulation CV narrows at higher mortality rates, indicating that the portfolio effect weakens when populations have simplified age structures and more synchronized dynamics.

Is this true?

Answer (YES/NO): NO